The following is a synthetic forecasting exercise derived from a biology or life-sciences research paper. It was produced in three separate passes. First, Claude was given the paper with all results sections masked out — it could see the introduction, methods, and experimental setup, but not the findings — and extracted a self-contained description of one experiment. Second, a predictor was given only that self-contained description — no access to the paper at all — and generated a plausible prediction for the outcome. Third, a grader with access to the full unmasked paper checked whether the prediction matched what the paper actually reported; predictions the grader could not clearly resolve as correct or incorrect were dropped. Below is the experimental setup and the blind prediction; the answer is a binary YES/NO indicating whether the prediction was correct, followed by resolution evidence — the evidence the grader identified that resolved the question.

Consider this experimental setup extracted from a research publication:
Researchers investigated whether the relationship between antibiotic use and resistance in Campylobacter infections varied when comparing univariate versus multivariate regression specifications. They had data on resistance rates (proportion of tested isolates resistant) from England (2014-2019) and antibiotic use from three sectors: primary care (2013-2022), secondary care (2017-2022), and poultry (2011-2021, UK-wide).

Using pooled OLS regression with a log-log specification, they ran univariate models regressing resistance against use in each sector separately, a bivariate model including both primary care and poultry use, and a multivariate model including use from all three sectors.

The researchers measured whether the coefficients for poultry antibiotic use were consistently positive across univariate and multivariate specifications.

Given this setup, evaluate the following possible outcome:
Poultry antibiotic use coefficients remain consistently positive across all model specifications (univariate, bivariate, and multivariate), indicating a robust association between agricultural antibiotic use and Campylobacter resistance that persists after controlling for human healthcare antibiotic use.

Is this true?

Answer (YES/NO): NO